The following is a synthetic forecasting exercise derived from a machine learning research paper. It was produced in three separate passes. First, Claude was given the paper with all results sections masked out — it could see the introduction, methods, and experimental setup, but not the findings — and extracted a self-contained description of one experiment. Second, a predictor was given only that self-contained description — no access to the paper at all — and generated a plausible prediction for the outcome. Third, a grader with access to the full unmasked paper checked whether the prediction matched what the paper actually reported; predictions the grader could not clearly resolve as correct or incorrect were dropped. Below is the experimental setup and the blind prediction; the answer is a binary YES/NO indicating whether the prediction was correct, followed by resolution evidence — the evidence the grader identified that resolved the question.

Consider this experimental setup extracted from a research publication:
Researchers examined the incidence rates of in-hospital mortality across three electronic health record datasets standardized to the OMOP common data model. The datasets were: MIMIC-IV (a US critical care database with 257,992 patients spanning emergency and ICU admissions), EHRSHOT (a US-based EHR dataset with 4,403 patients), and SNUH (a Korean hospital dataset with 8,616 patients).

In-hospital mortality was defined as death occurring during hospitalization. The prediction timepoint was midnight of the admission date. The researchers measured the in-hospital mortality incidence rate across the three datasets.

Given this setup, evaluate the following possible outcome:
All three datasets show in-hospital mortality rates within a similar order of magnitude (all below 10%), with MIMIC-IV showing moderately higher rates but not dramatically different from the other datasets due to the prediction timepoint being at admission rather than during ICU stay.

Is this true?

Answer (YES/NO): NO